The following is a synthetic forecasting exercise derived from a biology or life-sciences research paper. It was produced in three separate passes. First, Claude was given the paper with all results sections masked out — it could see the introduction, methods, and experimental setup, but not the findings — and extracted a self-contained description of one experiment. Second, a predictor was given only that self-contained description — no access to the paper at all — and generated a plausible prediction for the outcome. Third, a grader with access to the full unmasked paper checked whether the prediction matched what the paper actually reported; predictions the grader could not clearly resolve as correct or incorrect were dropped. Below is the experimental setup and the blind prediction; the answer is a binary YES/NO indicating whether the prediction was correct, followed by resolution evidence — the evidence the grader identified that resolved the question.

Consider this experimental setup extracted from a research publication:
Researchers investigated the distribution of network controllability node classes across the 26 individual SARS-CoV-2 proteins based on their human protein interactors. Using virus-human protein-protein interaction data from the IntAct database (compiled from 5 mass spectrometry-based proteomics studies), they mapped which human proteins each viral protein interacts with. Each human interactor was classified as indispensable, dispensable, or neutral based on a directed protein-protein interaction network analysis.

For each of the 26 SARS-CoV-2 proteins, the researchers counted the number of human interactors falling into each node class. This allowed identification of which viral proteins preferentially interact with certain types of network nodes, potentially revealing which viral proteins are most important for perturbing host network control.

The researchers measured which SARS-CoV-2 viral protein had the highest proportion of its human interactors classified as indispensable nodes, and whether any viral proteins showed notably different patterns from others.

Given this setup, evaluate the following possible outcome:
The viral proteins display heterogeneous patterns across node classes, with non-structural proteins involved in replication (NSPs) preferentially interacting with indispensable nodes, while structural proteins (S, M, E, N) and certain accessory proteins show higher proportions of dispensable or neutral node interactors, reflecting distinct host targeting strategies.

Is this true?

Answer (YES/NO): NO